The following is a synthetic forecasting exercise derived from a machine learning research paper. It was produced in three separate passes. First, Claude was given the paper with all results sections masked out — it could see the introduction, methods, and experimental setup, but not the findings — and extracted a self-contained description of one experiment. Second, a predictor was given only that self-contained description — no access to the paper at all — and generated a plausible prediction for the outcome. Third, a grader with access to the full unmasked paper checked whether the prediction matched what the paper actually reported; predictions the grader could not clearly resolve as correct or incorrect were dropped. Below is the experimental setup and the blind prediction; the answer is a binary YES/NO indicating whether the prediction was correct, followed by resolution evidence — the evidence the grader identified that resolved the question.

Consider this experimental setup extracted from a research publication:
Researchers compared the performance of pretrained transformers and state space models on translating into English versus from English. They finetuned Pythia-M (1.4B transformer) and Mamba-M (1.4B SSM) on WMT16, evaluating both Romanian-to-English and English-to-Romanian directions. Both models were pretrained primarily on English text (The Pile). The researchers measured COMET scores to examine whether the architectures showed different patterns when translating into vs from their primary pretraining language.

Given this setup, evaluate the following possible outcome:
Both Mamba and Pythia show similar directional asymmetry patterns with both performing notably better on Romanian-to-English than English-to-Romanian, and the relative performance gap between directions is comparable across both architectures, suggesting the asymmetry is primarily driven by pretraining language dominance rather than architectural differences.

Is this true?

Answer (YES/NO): NO